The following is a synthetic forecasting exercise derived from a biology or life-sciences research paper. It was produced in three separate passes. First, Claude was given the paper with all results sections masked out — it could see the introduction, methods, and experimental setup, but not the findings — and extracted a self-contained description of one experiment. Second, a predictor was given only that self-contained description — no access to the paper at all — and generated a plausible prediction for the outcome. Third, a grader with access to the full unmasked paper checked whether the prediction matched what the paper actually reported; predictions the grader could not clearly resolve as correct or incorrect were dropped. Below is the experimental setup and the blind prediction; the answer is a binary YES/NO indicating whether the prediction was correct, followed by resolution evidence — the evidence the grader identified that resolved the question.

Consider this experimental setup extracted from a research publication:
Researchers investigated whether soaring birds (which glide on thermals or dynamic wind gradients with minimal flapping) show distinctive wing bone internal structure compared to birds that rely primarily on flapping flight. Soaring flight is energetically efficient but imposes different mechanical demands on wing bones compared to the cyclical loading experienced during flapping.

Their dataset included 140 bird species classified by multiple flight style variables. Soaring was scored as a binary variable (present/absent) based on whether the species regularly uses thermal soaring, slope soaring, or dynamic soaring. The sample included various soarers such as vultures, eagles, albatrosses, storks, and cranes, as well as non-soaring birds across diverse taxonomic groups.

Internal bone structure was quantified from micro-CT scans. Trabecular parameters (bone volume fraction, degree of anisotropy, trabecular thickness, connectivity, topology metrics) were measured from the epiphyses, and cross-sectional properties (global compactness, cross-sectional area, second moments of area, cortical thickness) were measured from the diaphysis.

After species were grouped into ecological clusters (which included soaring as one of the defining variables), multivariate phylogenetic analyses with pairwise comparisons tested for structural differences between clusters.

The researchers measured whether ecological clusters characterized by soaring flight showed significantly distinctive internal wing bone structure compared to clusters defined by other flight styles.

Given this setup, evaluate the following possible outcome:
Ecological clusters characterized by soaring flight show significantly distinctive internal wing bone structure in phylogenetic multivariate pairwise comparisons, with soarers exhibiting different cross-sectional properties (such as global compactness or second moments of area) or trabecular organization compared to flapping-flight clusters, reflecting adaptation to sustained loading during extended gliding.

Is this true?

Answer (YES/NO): NO